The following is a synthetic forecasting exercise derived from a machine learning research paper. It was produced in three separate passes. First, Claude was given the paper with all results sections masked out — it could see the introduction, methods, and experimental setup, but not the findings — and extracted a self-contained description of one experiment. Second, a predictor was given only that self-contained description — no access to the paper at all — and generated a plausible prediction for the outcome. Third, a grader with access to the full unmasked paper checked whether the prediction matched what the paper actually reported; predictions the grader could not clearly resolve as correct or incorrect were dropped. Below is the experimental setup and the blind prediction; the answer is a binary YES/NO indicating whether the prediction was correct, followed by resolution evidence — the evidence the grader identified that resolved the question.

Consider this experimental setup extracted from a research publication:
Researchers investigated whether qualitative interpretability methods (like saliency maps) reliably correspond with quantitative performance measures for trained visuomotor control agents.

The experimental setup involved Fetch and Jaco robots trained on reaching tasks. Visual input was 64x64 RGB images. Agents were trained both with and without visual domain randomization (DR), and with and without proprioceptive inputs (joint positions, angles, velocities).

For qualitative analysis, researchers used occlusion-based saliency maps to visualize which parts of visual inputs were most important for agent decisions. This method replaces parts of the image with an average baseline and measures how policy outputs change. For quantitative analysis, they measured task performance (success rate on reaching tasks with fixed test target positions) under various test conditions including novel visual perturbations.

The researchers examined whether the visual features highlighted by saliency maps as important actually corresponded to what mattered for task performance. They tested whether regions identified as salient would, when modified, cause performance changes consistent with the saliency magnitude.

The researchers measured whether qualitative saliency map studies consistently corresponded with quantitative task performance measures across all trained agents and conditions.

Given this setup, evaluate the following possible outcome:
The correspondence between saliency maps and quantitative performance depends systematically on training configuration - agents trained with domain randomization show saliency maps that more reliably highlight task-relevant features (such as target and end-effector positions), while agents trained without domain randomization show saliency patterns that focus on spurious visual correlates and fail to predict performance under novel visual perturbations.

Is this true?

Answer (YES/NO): NO